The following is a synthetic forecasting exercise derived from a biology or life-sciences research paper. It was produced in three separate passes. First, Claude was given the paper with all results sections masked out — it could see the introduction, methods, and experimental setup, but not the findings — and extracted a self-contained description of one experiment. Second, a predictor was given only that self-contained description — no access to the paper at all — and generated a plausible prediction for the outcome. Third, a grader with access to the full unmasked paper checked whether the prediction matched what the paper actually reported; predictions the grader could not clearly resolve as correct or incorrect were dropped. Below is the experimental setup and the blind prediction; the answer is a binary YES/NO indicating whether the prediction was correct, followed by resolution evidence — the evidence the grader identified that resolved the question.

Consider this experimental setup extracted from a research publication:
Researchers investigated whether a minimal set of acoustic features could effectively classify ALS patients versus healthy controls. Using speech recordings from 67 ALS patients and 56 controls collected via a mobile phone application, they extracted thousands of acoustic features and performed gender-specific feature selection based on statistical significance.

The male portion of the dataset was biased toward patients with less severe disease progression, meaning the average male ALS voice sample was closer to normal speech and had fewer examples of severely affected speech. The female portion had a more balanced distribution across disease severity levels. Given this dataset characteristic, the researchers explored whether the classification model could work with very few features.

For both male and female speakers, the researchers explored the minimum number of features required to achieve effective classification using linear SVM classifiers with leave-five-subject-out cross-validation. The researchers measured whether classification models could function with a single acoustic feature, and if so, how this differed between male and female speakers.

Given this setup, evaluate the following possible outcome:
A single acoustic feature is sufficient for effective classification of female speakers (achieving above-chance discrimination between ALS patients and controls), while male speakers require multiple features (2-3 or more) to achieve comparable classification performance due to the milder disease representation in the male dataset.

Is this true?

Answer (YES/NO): NO